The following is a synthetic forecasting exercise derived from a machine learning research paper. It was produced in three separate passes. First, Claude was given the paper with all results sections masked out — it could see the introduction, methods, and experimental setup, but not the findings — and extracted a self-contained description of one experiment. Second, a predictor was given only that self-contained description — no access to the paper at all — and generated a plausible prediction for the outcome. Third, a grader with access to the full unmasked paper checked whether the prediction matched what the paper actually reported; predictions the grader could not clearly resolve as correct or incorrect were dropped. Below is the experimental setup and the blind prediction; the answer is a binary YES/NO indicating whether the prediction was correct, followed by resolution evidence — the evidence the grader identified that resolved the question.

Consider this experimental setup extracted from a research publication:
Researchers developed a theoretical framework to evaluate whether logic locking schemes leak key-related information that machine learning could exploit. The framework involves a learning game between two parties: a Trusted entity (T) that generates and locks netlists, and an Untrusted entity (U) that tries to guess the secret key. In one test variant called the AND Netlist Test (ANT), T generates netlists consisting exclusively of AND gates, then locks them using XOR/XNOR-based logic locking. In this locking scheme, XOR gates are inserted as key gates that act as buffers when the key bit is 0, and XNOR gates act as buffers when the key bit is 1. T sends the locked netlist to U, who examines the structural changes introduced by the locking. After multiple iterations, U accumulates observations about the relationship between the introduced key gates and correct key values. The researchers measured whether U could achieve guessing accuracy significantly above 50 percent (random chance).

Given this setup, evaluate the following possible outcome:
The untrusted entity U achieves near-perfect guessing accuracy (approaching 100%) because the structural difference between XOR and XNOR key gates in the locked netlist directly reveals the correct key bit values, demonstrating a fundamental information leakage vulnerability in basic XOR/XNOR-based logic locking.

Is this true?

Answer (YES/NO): YES